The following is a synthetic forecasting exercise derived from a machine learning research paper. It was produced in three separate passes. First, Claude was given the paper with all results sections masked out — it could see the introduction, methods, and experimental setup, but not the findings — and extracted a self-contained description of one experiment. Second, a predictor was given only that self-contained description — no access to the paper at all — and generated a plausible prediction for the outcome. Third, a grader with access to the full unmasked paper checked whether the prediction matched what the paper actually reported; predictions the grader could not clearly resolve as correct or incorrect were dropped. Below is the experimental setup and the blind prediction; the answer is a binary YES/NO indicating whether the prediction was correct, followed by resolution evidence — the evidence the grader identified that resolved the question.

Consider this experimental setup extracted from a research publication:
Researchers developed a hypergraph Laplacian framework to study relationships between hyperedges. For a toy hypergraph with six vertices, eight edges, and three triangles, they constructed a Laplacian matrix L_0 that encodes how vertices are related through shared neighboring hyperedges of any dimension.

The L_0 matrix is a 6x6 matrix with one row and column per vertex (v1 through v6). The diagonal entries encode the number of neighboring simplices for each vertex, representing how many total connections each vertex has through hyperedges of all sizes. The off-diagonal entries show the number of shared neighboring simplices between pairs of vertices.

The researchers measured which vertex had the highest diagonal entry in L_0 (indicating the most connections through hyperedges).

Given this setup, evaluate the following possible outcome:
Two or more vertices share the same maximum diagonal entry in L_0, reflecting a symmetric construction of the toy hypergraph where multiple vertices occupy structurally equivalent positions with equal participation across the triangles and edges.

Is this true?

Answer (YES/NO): NO